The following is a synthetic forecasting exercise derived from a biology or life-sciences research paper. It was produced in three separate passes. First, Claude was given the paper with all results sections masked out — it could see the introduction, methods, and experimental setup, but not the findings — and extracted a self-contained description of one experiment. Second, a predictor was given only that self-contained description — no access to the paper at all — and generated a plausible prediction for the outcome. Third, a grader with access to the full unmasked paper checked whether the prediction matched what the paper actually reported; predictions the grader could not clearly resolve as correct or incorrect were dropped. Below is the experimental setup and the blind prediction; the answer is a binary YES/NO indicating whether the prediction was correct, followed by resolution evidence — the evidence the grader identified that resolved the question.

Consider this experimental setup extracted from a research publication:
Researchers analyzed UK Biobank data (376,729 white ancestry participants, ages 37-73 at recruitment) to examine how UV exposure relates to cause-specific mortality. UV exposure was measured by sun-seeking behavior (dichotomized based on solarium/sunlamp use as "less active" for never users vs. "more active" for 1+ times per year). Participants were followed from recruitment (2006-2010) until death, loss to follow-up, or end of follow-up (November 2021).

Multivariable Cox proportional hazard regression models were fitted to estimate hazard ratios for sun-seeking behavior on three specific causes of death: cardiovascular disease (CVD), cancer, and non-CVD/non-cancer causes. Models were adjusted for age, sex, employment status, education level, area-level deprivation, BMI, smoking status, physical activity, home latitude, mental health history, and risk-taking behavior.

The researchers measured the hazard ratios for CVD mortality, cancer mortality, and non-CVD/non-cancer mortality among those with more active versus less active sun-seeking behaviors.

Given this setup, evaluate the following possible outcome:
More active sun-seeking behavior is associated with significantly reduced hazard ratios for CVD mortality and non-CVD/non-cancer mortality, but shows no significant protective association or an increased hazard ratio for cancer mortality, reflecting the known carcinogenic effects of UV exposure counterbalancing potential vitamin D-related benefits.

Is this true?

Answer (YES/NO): NO